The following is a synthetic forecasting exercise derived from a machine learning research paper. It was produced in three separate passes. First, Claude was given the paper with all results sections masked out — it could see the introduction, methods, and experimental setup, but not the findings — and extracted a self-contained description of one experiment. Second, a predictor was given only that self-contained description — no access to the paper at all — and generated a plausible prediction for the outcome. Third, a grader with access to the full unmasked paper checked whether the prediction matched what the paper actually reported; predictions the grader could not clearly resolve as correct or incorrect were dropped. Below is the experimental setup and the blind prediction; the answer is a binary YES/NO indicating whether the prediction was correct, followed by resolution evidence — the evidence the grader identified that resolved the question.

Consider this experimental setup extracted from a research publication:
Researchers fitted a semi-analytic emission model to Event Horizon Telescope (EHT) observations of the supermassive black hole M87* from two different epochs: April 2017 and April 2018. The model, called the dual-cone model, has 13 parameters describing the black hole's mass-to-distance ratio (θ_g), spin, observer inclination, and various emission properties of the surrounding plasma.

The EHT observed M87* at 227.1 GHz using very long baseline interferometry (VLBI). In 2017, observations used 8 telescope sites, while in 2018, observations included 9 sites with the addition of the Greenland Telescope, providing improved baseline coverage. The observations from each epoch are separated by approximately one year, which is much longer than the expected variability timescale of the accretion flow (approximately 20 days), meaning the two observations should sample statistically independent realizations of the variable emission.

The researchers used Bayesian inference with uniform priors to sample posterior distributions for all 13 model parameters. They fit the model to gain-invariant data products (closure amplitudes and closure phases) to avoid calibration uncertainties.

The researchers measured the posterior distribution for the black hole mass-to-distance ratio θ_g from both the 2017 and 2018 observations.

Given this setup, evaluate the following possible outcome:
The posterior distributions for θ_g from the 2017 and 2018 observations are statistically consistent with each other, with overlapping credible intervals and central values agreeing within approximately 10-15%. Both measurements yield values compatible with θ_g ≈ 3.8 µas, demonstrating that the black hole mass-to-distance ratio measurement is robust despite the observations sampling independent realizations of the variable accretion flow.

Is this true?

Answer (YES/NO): NO